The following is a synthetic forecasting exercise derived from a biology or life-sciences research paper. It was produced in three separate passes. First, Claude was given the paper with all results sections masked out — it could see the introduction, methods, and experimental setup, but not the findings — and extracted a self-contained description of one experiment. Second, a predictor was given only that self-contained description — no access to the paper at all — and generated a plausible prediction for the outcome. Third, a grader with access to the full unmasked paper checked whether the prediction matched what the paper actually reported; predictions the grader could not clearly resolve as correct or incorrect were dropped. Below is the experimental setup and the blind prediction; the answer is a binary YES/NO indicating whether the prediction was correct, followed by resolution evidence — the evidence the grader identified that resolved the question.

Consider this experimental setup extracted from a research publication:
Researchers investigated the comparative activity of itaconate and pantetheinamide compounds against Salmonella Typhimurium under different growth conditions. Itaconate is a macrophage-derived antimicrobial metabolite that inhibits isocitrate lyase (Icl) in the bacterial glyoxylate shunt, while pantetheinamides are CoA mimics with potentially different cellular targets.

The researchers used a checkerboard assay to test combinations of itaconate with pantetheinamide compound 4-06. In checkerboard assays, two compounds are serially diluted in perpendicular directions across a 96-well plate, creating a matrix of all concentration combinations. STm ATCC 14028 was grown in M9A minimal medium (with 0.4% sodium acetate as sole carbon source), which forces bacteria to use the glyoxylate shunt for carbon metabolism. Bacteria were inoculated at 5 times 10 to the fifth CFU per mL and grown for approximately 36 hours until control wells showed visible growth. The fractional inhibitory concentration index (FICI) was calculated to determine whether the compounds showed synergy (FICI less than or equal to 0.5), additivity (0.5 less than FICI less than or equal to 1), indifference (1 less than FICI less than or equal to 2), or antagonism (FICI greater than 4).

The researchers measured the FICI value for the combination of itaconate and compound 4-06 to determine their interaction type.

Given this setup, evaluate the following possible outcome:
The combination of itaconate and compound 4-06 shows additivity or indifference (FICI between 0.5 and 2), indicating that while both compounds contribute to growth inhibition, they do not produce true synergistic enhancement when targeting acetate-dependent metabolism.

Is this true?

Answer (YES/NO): YES